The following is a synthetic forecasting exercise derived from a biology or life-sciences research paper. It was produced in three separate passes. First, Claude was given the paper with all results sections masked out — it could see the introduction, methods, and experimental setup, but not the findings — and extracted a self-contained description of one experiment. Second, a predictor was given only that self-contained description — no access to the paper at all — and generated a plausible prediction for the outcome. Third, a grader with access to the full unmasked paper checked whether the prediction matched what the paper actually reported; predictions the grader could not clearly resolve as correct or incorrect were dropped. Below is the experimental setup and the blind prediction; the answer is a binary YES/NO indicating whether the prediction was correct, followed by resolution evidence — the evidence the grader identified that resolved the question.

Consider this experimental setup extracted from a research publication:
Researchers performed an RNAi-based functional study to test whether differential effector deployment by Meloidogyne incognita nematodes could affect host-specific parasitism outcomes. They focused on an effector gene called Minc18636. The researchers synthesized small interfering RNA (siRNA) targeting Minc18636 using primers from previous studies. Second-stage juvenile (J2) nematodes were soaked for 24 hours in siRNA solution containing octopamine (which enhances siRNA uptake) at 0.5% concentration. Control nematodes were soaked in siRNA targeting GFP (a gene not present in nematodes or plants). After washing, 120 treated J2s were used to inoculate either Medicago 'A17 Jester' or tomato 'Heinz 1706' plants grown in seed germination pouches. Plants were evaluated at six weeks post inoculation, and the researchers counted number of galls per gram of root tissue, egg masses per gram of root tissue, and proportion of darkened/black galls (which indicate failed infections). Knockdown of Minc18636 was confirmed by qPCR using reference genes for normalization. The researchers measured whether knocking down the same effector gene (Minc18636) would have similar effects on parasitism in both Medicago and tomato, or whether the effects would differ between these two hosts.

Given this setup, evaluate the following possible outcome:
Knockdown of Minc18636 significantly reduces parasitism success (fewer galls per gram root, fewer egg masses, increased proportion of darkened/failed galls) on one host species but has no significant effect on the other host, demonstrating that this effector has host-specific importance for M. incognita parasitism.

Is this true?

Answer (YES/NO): YES